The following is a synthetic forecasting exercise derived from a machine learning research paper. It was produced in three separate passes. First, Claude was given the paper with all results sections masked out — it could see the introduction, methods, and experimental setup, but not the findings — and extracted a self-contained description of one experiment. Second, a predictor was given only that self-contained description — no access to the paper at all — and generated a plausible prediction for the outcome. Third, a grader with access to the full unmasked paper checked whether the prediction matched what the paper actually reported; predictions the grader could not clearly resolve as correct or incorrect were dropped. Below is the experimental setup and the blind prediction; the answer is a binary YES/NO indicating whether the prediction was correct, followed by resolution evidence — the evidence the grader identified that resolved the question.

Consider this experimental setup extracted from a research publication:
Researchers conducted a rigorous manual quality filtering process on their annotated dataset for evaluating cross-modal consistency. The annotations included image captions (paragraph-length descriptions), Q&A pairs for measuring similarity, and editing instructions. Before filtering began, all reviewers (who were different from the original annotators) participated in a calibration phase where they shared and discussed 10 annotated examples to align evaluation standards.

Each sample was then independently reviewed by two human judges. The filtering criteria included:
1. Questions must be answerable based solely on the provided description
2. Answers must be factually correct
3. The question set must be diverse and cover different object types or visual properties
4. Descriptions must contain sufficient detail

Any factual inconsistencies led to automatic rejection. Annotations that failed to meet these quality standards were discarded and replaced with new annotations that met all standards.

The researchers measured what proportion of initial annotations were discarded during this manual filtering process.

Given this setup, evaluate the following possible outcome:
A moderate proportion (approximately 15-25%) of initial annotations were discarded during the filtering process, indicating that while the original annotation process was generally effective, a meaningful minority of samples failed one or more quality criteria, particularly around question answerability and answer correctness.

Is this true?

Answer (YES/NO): NO